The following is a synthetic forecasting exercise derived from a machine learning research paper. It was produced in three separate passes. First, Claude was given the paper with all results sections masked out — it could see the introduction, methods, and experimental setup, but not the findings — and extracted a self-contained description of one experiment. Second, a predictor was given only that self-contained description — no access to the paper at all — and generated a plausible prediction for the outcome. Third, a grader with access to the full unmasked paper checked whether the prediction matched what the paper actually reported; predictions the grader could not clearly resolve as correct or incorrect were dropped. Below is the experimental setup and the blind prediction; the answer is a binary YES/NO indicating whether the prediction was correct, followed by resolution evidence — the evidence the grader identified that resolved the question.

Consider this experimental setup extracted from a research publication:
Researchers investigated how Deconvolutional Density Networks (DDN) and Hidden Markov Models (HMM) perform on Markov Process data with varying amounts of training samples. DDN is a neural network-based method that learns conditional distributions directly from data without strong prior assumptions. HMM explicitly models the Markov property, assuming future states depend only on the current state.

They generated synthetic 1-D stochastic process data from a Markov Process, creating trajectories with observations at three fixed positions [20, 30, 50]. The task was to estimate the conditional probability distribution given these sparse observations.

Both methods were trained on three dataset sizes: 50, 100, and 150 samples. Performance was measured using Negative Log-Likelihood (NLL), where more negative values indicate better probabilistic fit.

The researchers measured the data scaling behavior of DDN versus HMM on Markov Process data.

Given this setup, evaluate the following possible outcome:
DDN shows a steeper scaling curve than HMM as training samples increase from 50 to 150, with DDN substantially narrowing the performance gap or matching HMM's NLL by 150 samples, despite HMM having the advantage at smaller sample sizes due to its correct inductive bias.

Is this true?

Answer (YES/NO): NO